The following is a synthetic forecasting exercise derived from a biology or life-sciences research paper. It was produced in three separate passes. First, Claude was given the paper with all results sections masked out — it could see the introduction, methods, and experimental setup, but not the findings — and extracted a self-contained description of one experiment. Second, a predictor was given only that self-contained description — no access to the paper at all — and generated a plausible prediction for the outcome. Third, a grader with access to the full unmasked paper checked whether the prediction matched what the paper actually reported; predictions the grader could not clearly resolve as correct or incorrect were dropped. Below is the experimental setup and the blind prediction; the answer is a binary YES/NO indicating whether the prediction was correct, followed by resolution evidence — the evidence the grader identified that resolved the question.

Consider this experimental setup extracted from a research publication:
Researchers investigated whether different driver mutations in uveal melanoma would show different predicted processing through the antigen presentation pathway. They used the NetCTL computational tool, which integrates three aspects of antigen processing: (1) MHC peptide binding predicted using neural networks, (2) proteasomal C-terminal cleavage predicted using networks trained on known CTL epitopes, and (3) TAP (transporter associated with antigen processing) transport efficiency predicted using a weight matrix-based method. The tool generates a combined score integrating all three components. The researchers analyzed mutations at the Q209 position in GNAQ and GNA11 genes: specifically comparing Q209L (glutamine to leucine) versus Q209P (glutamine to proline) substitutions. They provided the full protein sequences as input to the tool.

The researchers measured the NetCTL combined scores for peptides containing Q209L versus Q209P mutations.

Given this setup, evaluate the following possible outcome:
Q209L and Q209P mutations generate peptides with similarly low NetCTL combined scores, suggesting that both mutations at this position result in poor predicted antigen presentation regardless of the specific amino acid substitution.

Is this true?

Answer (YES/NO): NO